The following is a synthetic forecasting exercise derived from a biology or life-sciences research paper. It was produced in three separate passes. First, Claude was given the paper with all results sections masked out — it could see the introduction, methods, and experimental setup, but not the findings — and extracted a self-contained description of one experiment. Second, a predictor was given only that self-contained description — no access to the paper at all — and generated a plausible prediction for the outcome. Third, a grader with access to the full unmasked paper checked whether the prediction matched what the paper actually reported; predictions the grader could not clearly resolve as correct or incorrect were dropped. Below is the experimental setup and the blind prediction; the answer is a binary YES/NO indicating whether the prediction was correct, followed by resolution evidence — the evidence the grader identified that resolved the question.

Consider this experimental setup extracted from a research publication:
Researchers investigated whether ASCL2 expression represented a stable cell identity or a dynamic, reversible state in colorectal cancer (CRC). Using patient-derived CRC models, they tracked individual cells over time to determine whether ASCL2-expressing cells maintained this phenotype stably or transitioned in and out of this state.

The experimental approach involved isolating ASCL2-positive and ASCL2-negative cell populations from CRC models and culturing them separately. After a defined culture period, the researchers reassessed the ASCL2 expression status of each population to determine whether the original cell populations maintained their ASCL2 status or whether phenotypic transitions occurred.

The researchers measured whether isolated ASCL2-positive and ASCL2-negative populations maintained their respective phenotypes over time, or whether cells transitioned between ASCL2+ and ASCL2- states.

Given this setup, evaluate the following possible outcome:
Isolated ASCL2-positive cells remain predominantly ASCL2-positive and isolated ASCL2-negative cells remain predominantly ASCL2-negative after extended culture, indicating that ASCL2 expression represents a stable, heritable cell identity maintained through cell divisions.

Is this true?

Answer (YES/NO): NO